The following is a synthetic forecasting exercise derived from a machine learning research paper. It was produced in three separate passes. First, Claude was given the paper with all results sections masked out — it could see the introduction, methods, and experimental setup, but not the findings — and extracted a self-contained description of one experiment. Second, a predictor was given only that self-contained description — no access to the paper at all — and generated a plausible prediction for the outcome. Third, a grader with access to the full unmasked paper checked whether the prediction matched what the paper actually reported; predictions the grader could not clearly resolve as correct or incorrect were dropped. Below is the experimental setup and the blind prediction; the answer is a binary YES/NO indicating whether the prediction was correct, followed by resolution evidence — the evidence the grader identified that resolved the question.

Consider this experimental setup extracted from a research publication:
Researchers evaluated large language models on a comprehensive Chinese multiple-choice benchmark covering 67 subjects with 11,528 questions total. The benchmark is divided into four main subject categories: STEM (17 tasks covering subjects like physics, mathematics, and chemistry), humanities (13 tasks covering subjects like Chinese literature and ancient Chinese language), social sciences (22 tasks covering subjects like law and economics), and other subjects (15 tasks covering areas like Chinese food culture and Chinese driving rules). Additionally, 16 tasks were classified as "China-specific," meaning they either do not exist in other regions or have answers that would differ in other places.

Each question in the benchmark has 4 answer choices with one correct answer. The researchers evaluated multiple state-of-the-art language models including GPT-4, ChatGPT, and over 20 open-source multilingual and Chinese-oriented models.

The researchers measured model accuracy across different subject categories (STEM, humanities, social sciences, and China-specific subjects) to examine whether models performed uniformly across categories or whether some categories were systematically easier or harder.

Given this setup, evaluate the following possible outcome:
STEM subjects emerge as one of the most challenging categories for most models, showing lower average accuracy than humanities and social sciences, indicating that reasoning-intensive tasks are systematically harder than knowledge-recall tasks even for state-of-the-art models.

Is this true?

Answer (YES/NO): YES